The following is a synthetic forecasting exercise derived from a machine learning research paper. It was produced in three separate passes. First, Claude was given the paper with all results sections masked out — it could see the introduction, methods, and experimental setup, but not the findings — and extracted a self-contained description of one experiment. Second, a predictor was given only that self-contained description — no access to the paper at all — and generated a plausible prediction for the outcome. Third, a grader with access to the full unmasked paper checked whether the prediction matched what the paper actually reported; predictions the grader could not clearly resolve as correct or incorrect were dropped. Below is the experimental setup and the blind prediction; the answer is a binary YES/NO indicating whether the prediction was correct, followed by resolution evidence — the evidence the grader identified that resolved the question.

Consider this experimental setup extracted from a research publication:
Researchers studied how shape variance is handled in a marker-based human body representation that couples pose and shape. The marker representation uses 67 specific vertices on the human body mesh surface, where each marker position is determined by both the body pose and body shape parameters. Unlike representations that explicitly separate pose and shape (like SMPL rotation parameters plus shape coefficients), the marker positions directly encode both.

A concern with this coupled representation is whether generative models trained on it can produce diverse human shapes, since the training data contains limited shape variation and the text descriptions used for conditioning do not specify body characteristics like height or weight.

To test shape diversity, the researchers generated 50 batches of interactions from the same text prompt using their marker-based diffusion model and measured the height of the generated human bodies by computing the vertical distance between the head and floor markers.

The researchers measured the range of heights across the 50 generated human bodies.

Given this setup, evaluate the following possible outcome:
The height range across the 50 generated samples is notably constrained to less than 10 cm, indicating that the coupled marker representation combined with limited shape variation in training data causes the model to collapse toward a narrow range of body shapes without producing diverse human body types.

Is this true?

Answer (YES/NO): NO